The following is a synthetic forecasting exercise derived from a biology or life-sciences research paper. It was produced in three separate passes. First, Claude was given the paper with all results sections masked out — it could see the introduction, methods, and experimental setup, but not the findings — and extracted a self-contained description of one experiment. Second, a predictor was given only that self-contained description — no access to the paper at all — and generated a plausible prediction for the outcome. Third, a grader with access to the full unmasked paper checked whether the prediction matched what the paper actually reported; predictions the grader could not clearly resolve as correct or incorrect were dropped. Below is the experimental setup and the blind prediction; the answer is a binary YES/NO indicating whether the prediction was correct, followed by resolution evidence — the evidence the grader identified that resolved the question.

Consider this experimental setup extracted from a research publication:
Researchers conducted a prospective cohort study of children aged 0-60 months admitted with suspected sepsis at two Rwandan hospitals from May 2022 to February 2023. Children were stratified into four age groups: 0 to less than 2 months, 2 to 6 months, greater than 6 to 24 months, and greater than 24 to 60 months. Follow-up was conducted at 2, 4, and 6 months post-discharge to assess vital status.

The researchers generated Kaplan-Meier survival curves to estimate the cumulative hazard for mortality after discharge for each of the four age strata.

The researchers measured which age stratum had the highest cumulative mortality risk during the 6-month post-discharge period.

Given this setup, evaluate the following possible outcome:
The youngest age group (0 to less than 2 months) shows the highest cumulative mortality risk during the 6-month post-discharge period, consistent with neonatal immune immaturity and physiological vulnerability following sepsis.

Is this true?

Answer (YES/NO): YES